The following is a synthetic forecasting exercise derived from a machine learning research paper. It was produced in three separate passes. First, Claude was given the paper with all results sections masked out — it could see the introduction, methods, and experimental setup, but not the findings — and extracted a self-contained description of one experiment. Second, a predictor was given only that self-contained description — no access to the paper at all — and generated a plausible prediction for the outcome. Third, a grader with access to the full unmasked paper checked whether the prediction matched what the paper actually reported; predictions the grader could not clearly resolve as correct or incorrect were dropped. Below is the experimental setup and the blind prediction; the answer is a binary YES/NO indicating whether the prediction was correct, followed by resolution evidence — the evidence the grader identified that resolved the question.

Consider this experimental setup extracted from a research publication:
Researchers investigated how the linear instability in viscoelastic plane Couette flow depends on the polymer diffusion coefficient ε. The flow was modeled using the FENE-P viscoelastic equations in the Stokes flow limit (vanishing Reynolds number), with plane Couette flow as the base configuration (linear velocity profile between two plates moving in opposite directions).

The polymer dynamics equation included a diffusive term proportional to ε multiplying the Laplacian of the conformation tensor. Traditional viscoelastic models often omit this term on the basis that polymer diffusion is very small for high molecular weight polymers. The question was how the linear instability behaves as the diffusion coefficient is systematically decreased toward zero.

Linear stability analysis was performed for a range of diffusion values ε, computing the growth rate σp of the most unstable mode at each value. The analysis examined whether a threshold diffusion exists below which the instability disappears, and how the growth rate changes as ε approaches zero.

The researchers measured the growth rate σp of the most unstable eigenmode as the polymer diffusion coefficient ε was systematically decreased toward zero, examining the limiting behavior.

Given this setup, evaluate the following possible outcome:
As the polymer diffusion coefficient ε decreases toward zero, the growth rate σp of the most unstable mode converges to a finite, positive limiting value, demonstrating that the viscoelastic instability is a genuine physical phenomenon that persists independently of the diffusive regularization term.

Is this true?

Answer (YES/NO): YES